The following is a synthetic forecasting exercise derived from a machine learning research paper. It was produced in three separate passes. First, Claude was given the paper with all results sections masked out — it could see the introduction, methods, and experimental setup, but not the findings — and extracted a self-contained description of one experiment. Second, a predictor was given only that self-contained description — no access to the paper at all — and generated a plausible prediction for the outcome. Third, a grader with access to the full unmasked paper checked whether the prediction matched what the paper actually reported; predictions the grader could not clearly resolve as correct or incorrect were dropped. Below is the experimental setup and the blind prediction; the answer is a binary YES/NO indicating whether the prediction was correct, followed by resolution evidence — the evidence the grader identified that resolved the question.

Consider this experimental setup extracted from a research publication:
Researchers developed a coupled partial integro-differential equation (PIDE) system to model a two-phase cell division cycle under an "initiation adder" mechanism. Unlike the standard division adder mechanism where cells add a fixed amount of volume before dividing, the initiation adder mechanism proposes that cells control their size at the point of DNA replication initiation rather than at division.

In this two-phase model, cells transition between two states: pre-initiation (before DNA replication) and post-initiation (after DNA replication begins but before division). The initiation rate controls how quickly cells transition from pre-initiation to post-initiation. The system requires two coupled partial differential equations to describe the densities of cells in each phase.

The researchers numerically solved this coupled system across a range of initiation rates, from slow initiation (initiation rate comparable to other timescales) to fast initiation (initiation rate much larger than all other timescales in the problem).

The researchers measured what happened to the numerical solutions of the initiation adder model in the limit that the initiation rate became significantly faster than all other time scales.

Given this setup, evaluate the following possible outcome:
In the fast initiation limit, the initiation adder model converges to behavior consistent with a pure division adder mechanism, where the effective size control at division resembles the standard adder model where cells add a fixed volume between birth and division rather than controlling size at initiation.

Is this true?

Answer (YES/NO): YES